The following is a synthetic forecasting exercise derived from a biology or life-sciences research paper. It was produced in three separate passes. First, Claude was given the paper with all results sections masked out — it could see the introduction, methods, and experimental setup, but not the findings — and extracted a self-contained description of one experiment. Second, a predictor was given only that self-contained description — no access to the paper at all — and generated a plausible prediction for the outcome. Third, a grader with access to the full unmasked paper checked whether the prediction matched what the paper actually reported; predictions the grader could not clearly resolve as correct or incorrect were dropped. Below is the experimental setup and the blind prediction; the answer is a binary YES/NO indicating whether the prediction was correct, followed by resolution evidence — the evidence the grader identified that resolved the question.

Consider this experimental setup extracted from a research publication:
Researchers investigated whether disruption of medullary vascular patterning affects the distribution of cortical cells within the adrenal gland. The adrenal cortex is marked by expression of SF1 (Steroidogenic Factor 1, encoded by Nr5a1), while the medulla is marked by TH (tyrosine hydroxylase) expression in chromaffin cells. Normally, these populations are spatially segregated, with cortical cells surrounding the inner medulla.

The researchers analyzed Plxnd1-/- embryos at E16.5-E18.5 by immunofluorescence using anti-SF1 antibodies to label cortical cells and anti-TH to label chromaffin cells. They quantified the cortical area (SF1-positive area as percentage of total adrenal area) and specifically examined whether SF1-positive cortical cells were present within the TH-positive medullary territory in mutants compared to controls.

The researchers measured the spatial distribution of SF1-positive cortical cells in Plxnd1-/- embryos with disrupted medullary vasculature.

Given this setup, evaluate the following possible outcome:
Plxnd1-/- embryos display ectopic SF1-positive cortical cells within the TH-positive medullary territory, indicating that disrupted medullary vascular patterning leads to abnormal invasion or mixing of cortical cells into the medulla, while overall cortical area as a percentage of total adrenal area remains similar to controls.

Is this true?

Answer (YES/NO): NO